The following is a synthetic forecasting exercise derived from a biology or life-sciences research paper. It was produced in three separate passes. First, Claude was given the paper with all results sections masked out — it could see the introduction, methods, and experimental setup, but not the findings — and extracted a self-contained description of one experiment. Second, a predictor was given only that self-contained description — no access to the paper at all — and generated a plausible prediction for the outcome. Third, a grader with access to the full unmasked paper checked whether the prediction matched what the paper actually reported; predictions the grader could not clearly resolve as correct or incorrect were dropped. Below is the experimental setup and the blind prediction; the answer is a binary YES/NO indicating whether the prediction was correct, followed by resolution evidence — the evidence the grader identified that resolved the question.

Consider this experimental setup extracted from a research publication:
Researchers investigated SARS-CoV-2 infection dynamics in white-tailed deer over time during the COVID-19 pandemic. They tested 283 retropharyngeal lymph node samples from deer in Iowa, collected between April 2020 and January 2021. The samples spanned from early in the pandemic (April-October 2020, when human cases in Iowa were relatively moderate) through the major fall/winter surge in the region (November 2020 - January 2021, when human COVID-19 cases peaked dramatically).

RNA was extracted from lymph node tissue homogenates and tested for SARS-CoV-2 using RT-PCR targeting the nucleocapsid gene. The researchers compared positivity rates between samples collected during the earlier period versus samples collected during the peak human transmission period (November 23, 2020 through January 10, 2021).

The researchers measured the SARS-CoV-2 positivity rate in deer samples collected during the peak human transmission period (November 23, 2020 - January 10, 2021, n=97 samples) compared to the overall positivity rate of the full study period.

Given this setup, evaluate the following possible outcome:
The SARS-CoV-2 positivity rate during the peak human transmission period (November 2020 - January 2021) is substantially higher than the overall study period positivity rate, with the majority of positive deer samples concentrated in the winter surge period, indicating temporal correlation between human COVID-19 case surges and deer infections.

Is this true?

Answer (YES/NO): YES